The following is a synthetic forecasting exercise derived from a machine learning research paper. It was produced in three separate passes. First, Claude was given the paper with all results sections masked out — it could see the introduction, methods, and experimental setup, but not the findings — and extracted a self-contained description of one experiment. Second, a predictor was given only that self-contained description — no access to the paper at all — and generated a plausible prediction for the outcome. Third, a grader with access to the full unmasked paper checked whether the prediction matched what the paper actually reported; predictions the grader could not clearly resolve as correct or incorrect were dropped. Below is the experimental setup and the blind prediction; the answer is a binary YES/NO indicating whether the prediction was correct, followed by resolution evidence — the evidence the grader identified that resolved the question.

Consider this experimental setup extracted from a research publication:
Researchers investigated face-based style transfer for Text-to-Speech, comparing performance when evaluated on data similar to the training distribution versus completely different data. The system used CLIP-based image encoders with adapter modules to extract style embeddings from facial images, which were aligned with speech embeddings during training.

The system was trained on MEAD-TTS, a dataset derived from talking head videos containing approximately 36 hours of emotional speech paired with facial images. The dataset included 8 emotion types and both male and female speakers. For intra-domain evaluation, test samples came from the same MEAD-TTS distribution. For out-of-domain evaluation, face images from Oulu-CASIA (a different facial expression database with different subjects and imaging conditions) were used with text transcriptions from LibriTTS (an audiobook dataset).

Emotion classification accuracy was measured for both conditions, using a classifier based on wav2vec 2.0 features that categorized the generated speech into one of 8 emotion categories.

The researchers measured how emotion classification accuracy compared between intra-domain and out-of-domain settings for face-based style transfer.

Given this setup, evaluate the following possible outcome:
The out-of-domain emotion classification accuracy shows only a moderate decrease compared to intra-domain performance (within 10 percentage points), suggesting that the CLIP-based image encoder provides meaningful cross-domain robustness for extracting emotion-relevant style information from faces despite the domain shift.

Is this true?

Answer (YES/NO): NO